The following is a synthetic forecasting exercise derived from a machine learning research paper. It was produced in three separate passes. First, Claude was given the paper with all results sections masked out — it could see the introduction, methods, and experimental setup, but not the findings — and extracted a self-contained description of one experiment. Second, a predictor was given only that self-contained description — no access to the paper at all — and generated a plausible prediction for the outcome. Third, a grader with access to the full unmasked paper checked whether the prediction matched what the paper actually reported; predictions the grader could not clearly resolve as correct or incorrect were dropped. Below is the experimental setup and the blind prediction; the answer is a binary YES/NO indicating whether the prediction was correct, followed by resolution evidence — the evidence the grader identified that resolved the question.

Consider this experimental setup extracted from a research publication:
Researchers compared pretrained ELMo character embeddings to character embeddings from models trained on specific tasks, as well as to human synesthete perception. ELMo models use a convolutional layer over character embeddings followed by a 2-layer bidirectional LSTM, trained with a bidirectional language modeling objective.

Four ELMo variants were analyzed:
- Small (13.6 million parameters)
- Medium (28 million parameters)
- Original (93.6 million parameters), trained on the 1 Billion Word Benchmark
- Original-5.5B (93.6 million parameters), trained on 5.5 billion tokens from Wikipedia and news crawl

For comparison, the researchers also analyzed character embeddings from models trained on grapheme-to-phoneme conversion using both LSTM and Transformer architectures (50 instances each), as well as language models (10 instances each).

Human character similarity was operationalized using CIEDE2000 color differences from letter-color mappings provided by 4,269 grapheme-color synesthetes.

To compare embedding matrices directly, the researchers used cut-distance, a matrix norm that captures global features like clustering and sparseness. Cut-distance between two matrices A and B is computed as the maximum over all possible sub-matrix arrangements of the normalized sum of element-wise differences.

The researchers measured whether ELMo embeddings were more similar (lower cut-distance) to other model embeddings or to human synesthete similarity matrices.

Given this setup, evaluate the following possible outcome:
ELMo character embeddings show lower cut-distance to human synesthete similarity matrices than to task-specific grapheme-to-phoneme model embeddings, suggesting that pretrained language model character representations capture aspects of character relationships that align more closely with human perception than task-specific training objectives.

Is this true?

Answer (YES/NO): NO